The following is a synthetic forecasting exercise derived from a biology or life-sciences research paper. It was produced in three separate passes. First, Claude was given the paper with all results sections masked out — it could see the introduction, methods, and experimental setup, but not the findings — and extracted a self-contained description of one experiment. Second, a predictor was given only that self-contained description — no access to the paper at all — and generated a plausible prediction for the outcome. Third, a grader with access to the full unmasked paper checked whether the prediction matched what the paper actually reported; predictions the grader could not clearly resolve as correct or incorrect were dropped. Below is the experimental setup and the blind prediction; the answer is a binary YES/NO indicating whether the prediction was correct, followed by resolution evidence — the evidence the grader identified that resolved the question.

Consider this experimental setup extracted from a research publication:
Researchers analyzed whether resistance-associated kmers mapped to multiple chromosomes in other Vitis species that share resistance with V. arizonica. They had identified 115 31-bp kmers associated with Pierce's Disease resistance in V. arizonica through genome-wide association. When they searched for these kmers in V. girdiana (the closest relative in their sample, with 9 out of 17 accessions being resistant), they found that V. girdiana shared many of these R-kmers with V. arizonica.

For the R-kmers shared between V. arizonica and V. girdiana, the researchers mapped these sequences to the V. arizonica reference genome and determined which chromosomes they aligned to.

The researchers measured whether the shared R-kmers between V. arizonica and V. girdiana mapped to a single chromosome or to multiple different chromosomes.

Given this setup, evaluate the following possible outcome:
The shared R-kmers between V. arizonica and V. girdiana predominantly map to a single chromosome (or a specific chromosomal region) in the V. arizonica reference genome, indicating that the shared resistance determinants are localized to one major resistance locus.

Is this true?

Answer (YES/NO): NO